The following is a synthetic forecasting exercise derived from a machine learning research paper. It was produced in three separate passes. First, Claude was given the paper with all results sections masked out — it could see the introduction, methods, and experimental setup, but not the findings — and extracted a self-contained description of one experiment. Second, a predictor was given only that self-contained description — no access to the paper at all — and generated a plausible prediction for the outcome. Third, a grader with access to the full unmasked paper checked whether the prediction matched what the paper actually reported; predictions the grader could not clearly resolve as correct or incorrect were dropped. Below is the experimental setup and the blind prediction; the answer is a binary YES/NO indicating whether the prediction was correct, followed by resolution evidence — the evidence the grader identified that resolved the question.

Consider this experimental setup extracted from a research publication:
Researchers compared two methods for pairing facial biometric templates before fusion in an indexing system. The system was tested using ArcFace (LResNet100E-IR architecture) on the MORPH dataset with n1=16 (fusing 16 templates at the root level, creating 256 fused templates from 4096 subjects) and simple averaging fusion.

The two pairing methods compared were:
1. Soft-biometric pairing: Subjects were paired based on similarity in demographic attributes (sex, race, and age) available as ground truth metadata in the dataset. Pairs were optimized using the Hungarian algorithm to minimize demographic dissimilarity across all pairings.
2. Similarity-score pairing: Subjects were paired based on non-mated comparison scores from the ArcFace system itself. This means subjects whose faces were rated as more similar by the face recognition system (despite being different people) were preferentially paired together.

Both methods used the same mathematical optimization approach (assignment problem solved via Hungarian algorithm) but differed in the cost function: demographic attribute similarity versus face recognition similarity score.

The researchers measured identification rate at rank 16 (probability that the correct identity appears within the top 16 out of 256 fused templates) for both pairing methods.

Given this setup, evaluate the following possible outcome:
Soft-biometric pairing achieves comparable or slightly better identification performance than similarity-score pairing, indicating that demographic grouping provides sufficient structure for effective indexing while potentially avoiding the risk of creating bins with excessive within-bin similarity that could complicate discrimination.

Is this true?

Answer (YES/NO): NO